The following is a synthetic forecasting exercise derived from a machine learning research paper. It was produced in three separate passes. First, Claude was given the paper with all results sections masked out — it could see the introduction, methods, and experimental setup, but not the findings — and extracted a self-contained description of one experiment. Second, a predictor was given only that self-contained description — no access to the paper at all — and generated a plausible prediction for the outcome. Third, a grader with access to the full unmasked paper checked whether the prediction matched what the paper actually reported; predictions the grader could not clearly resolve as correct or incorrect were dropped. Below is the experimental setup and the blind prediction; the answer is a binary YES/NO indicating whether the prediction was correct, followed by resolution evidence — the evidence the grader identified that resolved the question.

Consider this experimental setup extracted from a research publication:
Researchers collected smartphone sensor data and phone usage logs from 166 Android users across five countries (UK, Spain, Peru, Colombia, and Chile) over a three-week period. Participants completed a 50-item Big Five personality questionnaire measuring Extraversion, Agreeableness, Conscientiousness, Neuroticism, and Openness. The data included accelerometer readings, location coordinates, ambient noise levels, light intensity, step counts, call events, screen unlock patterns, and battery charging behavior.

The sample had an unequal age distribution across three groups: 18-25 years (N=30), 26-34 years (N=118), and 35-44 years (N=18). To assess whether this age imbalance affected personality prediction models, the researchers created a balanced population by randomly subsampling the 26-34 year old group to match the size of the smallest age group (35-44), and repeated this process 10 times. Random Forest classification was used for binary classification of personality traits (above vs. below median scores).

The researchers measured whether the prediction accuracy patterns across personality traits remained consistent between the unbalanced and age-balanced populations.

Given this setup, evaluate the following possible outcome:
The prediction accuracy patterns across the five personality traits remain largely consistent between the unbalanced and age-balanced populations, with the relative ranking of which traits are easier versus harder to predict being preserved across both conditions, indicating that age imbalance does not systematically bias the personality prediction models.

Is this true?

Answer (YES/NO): NO